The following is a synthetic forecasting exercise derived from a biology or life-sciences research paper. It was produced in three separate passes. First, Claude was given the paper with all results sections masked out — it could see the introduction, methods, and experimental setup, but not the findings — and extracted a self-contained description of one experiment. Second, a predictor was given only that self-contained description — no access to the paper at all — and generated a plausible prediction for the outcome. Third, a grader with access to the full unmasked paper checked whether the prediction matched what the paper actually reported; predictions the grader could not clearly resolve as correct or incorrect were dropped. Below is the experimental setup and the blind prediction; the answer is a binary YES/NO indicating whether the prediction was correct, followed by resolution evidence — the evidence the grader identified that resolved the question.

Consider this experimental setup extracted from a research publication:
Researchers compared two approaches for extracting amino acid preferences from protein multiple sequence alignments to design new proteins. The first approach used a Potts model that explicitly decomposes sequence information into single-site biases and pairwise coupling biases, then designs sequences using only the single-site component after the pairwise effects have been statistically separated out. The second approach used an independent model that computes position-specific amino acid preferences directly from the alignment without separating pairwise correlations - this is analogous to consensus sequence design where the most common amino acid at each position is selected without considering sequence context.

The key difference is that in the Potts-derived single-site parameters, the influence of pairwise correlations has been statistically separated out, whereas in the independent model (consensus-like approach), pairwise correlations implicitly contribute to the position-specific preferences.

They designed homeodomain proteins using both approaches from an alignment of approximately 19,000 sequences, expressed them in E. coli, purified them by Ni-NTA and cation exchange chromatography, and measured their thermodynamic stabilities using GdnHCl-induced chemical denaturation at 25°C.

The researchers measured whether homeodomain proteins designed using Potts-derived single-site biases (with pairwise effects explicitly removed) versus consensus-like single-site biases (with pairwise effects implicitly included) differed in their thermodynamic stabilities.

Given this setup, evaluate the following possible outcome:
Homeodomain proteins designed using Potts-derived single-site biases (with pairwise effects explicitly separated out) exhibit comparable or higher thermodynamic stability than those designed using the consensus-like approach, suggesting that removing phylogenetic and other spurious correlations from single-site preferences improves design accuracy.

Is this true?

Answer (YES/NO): YES